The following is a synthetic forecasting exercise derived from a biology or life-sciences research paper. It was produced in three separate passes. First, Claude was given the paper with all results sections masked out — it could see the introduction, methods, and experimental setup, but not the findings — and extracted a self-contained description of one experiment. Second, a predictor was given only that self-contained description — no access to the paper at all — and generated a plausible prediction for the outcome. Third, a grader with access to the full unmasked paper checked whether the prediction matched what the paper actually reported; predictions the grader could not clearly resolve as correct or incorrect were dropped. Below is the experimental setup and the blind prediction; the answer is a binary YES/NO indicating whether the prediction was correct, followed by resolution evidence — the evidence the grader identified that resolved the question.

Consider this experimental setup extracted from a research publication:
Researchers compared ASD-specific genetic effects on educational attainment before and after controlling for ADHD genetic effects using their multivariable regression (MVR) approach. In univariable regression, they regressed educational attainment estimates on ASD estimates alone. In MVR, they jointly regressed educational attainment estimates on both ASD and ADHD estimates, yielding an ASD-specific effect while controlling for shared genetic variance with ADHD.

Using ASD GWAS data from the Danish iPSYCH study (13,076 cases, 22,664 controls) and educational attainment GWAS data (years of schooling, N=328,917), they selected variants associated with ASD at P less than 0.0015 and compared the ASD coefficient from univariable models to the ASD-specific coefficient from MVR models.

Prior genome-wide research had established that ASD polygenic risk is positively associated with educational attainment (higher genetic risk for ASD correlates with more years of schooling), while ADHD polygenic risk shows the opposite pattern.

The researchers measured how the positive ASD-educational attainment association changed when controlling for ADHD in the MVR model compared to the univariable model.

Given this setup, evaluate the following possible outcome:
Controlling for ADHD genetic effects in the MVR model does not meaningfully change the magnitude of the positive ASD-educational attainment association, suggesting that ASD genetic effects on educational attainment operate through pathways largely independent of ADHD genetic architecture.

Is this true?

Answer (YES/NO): NO